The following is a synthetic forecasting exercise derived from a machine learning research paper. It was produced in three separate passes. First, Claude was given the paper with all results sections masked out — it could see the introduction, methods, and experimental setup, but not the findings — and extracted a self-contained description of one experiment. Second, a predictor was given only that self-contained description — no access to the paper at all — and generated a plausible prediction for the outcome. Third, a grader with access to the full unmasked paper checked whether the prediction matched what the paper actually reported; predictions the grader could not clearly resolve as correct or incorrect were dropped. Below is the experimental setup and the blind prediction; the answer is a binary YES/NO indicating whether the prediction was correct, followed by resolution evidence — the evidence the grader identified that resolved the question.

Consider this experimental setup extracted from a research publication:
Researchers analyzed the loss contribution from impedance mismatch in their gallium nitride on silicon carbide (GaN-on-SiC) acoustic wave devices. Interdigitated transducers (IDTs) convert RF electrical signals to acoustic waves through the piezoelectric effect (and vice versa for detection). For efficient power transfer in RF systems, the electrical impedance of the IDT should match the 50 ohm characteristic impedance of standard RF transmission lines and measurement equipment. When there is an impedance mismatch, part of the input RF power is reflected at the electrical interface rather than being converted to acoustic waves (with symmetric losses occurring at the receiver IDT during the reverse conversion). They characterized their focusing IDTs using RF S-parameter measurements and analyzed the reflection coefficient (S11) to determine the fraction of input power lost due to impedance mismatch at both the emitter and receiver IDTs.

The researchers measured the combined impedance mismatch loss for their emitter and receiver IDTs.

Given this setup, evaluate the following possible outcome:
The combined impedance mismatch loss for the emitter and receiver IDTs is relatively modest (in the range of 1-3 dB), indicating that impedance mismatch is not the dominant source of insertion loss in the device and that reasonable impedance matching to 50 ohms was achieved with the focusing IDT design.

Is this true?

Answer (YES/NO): NO